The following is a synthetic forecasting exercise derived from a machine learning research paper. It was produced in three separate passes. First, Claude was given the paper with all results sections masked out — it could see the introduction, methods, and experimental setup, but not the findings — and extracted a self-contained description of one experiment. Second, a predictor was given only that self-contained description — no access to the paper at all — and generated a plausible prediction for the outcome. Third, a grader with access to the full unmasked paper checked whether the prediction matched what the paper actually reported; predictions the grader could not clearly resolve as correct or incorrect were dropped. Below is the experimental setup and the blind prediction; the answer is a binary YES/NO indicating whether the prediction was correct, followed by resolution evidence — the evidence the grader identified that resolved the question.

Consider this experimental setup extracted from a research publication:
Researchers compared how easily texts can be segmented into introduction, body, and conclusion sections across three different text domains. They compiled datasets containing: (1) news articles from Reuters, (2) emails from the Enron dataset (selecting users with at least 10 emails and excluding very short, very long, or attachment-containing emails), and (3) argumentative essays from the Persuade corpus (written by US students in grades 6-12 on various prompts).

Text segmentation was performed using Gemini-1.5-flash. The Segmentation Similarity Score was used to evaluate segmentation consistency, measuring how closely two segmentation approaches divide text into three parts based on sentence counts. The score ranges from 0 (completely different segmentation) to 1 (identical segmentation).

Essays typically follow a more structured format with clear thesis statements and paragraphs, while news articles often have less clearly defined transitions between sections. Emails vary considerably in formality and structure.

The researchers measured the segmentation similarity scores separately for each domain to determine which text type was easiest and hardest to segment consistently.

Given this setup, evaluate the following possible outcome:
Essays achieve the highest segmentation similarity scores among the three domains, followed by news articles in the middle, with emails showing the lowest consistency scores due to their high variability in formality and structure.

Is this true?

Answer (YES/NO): NO